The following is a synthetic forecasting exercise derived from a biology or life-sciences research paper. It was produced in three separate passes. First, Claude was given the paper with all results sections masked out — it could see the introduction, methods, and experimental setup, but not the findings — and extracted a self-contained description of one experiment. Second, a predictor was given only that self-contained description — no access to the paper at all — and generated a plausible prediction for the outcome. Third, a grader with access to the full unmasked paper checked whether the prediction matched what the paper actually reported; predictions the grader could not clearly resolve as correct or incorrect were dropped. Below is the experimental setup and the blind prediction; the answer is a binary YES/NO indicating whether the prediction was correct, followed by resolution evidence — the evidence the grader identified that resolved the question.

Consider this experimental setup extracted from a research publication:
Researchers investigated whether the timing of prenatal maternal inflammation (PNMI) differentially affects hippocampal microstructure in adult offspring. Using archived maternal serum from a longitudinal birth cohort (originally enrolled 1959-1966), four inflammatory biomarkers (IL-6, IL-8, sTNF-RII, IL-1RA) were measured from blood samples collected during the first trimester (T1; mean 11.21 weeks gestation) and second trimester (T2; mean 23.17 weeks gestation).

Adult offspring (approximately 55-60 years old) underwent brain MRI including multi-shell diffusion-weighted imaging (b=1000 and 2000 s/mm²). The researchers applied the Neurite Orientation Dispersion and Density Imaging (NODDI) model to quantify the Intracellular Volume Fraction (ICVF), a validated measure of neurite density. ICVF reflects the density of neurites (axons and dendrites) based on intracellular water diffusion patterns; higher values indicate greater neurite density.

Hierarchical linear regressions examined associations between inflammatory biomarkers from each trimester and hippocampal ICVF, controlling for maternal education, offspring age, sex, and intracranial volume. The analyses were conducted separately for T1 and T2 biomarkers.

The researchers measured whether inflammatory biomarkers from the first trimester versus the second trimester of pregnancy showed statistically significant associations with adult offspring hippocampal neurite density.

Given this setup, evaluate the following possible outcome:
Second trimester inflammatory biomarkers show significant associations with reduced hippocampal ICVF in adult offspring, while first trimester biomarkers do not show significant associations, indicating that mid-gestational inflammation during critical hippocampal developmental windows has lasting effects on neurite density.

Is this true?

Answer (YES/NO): NO